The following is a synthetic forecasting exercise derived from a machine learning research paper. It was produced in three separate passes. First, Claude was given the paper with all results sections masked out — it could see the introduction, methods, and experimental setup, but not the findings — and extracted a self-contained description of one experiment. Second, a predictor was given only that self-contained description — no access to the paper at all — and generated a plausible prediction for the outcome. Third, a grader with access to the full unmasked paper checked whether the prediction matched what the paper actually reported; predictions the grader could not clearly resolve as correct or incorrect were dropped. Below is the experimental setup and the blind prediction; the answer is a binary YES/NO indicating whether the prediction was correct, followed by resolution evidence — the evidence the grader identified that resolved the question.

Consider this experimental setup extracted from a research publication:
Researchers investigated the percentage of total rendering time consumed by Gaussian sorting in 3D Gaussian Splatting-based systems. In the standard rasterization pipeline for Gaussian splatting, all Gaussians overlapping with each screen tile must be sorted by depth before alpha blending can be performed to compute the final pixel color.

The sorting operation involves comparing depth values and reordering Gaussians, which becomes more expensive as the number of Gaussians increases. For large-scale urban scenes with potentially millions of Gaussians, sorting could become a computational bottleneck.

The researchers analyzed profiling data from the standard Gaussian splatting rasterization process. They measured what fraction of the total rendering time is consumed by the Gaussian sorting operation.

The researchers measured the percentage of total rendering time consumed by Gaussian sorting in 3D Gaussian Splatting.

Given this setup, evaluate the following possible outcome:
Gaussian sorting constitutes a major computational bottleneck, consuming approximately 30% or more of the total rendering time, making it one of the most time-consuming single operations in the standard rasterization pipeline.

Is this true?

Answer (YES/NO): YES